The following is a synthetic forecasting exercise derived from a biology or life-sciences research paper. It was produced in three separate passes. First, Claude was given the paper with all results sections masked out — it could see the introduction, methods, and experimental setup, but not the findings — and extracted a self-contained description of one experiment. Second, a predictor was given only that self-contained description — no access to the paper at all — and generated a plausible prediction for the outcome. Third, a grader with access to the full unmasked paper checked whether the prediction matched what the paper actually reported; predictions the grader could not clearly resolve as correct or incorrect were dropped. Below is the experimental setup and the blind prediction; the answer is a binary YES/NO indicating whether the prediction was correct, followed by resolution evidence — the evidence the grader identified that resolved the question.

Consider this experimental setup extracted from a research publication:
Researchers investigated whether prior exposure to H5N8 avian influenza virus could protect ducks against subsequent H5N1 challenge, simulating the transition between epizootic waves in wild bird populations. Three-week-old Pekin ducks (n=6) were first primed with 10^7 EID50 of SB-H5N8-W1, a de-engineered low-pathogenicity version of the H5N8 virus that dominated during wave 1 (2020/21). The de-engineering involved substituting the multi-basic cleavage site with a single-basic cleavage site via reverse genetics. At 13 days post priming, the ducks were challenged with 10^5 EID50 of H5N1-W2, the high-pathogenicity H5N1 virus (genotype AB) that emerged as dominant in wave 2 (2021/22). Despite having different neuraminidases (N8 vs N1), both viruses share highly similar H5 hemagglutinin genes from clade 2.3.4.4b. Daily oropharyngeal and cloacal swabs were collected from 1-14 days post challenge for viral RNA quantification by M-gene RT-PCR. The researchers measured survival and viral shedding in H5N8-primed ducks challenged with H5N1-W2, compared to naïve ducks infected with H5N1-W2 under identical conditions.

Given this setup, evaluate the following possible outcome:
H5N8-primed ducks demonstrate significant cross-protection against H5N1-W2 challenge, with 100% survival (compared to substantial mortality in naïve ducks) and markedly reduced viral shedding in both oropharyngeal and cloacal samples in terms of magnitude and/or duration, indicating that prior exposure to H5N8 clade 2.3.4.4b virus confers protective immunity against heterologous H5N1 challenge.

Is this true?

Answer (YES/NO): NO